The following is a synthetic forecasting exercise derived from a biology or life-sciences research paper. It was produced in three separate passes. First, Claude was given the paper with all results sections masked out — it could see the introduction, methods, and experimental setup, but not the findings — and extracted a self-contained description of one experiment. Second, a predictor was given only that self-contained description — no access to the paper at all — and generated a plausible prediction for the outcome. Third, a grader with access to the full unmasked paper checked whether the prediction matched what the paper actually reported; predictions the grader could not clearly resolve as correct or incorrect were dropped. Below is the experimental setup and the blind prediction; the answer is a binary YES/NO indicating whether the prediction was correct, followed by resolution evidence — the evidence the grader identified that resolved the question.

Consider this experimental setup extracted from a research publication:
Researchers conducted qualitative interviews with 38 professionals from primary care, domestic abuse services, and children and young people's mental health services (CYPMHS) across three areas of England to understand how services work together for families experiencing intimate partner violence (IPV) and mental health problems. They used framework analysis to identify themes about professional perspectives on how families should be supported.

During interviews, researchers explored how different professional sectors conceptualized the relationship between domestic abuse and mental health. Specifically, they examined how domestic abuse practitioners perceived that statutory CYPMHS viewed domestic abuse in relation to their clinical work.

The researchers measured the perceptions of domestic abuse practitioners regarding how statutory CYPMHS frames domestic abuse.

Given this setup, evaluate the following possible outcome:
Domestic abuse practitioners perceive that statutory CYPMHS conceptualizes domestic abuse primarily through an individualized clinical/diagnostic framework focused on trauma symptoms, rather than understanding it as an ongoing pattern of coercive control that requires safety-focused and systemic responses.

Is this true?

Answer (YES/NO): NO